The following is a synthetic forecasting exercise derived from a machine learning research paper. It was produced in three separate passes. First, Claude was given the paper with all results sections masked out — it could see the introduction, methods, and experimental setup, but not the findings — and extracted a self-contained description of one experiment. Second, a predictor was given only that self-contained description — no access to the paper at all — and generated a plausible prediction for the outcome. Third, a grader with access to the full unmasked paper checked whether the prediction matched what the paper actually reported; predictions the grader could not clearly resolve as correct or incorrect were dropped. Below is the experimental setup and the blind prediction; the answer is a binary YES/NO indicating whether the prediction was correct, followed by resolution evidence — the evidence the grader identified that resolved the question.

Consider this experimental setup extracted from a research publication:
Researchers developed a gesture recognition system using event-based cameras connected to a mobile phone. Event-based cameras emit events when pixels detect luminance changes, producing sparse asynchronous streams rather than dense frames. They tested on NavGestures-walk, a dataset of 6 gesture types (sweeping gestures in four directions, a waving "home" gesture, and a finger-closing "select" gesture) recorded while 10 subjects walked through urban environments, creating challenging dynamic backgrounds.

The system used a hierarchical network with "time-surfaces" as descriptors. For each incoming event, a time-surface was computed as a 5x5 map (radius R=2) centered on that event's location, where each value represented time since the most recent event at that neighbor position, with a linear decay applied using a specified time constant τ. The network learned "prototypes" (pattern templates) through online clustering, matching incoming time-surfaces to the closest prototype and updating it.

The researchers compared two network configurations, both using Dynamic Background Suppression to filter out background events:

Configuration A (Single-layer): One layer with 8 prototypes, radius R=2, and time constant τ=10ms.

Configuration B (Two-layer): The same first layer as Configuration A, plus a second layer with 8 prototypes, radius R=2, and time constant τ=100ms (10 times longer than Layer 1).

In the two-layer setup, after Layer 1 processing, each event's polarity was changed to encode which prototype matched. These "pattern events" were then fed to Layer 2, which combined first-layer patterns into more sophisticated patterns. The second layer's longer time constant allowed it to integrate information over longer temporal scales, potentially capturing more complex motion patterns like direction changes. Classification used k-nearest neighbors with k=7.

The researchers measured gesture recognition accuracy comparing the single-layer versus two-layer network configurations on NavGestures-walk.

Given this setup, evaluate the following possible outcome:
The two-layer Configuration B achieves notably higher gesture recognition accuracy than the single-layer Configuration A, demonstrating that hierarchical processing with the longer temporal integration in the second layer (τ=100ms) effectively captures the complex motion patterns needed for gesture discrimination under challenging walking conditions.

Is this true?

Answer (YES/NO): YES